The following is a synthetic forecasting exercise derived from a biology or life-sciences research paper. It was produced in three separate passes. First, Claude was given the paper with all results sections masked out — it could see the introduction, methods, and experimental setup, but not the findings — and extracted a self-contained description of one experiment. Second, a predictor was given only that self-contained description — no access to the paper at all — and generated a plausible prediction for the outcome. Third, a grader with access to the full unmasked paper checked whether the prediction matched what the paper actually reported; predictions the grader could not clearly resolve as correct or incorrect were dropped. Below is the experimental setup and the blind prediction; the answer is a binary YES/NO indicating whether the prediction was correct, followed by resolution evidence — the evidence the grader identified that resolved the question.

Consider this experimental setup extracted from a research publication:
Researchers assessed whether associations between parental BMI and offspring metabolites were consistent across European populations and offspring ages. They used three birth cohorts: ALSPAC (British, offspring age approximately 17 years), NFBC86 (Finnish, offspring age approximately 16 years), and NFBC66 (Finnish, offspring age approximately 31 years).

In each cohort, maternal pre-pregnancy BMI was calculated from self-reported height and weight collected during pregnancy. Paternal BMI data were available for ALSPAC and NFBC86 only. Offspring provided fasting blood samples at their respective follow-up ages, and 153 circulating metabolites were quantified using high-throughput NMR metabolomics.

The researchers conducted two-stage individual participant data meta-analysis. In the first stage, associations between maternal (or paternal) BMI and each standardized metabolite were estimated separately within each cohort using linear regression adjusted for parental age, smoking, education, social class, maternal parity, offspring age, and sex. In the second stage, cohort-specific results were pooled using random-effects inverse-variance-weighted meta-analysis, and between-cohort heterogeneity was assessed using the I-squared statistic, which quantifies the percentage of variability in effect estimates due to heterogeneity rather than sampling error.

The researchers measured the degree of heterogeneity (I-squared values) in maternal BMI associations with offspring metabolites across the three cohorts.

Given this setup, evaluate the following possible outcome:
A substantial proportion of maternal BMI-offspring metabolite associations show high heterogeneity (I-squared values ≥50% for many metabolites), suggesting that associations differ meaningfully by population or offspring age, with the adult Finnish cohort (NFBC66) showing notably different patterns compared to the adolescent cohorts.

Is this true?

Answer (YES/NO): NO